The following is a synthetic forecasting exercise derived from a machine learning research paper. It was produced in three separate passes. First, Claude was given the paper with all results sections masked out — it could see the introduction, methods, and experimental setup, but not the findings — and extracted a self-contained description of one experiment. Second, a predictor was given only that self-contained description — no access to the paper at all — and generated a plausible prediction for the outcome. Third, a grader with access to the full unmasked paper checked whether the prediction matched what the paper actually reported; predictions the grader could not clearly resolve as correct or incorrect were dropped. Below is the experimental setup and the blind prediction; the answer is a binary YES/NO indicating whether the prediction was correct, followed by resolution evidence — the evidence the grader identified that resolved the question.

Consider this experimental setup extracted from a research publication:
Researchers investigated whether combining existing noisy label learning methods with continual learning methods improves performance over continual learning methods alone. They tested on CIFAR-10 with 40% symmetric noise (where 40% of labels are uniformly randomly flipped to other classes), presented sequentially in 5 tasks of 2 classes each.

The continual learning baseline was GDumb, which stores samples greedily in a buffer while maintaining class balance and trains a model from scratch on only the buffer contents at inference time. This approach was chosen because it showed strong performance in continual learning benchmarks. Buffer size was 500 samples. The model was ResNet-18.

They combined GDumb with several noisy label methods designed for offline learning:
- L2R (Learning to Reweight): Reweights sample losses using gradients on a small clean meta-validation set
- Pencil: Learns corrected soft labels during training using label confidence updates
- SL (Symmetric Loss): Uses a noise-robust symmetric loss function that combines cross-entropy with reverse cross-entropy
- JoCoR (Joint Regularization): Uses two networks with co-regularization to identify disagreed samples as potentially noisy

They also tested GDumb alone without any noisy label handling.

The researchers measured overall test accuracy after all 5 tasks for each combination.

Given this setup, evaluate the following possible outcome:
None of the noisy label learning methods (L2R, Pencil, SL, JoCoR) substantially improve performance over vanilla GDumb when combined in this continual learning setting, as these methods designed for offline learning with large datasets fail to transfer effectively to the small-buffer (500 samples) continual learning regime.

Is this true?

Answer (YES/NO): YES